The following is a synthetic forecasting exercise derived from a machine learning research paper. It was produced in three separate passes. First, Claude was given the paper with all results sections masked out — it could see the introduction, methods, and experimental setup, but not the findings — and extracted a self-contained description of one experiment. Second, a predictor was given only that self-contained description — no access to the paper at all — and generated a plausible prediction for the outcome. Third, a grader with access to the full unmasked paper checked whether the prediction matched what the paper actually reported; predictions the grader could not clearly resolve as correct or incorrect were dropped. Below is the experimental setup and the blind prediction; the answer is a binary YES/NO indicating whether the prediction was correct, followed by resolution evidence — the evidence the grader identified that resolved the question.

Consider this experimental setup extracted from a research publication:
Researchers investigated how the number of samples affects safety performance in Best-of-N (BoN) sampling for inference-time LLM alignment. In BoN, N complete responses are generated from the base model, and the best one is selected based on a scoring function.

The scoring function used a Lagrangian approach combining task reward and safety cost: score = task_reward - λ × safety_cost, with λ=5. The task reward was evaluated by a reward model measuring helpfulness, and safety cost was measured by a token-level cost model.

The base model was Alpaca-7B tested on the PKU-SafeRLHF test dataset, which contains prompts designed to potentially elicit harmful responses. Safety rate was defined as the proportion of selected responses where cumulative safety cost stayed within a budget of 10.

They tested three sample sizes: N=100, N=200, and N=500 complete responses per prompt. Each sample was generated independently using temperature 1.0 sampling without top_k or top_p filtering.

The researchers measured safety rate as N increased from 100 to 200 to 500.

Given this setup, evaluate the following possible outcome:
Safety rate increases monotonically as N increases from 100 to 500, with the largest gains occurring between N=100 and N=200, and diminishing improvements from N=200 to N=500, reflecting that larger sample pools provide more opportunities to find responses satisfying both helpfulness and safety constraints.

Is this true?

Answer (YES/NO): NO